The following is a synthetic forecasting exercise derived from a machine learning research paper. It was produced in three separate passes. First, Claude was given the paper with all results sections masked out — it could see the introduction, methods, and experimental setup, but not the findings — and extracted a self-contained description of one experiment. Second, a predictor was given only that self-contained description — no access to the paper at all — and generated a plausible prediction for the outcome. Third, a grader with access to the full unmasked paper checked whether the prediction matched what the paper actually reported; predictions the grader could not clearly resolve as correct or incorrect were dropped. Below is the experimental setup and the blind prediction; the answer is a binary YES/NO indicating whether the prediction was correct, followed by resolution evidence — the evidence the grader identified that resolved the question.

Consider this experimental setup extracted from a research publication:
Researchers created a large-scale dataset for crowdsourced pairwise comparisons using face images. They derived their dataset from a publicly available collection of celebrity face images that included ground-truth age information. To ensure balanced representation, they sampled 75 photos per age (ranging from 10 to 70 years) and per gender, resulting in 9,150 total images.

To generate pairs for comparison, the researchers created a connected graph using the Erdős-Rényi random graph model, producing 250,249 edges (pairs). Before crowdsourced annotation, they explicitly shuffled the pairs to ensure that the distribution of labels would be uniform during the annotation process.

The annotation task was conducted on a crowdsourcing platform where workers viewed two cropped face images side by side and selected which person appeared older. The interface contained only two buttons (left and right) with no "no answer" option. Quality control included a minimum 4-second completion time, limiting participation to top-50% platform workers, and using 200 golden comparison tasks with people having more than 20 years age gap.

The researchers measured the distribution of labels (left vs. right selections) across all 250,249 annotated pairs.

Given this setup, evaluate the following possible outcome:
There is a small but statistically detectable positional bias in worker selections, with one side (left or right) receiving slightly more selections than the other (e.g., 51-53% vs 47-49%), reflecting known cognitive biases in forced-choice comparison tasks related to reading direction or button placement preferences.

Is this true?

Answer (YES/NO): NO